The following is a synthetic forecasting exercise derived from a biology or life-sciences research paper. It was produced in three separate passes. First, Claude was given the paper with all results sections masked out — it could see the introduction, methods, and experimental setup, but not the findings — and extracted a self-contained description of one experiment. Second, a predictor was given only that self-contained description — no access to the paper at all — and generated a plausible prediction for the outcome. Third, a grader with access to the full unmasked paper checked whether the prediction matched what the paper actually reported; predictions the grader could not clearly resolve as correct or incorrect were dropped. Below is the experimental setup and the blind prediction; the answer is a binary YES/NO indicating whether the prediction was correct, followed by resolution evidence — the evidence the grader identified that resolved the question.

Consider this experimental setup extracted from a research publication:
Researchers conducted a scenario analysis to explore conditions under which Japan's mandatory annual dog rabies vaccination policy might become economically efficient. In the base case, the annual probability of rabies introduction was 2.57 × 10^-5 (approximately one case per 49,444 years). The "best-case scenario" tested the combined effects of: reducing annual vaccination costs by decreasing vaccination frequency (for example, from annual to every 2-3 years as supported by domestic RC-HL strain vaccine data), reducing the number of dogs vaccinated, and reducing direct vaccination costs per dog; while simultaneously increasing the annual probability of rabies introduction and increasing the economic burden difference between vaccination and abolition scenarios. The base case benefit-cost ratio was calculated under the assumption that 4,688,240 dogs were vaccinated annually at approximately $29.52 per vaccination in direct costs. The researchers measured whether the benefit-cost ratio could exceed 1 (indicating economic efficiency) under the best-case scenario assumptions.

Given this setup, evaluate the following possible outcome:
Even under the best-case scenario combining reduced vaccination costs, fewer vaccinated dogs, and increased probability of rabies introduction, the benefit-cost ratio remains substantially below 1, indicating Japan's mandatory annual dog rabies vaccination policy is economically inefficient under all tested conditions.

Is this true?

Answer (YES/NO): NO